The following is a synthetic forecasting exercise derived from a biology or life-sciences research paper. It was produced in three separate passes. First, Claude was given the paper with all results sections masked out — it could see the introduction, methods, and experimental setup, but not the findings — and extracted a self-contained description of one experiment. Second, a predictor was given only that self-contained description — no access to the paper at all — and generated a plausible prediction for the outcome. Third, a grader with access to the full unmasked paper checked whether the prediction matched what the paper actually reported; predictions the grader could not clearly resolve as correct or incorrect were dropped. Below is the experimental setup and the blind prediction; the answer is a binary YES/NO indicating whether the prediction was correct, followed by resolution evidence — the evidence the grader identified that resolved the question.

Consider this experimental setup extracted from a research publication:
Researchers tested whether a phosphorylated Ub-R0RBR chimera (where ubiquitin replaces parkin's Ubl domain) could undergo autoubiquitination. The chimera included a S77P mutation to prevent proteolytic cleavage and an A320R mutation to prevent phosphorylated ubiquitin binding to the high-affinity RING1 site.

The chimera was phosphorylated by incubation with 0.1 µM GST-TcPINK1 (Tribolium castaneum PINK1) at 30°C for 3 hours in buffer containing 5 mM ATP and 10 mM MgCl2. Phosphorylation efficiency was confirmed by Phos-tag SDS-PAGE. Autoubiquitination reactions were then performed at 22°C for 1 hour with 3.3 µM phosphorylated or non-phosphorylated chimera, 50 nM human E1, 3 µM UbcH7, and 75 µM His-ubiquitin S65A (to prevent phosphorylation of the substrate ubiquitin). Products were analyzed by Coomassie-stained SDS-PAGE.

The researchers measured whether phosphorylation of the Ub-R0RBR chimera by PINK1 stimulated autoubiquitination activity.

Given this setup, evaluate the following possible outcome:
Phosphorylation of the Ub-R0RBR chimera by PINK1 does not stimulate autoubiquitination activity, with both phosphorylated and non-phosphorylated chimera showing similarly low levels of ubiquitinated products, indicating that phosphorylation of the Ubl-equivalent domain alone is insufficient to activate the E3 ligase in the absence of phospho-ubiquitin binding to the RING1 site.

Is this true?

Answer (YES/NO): NO